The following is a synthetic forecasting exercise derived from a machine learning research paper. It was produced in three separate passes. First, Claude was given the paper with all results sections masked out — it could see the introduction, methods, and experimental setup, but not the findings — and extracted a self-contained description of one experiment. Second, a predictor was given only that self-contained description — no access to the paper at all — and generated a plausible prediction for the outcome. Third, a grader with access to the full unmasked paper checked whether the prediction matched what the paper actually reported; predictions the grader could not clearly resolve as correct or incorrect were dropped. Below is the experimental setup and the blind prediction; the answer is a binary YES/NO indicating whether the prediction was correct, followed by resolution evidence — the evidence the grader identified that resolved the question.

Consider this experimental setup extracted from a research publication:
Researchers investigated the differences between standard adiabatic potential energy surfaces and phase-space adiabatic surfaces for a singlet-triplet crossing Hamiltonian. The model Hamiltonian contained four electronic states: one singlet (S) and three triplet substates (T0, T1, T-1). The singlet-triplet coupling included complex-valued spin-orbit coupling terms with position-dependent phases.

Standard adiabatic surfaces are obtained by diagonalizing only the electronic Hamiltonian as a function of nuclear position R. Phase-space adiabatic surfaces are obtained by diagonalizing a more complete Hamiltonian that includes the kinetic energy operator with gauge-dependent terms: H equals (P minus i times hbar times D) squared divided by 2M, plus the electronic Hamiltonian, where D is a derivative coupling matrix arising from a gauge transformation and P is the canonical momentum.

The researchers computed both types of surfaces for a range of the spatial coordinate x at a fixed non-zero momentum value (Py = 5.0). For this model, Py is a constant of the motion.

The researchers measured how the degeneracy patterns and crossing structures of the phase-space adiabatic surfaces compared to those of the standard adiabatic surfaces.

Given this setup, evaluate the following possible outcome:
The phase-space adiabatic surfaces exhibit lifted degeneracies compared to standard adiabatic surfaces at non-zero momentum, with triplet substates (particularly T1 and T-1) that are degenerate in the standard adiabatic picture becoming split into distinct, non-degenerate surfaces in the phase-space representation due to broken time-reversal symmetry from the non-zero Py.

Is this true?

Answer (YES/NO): YES